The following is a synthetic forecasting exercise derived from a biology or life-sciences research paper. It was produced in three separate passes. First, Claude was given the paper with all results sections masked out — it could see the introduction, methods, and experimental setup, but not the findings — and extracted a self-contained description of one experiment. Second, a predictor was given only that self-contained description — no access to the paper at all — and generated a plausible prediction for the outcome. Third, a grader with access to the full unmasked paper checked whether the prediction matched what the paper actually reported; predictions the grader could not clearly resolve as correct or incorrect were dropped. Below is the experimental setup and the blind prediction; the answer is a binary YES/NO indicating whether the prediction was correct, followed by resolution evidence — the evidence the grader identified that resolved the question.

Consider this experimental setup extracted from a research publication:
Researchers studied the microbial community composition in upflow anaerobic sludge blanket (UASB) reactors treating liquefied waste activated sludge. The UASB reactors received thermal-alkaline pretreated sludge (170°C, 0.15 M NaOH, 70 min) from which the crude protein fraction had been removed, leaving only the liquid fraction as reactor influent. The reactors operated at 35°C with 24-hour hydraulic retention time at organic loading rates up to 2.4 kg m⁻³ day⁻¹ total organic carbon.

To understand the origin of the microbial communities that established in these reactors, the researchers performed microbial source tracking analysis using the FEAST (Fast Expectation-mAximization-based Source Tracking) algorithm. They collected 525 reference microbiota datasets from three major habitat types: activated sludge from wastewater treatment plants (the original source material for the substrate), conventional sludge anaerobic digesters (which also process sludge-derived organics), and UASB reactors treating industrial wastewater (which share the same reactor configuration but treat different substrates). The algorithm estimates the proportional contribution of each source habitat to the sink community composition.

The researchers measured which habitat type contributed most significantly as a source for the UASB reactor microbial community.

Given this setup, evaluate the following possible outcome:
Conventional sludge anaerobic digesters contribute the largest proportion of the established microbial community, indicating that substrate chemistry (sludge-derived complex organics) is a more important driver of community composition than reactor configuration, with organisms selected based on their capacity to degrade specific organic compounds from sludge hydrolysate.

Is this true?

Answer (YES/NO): YES